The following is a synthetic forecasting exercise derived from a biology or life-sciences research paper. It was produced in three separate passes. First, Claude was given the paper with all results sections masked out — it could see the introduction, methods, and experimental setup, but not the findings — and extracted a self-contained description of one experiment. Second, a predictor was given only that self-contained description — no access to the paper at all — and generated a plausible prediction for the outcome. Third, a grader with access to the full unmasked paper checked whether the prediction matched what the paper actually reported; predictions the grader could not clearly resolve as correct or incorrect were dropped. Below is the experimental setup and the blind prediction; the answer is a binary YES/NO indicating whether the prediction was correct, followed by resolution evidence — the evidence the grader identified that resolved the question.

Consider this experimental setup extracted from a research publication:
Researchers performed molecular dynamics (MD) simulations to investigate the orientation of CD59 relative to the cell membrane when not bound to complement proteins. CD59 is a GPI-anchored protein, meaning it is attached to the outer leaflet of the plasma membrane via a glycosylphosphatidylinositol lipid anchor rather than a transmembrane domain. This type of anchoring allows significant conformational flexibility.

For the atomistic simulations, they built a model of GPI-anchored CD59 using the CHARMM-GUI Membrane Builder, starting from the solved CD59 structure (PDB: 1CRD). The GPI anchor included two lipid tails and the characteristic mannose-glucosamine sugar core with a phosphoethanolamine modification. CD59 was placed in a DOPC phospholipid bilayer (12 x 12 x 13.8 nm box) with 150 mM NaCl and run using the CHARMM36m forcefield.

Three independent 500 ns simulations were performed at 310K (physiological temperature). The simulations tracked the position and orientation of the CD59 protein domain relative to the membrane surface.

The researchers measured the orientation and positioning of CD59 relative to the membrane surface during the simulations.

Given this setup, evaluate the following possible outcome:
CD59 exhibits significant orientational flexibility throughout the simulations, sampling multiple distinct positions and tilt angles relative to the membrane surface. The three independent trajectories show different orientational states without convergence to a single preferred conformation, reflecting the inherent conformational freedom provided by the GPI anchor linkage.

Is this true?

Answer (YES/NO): YES